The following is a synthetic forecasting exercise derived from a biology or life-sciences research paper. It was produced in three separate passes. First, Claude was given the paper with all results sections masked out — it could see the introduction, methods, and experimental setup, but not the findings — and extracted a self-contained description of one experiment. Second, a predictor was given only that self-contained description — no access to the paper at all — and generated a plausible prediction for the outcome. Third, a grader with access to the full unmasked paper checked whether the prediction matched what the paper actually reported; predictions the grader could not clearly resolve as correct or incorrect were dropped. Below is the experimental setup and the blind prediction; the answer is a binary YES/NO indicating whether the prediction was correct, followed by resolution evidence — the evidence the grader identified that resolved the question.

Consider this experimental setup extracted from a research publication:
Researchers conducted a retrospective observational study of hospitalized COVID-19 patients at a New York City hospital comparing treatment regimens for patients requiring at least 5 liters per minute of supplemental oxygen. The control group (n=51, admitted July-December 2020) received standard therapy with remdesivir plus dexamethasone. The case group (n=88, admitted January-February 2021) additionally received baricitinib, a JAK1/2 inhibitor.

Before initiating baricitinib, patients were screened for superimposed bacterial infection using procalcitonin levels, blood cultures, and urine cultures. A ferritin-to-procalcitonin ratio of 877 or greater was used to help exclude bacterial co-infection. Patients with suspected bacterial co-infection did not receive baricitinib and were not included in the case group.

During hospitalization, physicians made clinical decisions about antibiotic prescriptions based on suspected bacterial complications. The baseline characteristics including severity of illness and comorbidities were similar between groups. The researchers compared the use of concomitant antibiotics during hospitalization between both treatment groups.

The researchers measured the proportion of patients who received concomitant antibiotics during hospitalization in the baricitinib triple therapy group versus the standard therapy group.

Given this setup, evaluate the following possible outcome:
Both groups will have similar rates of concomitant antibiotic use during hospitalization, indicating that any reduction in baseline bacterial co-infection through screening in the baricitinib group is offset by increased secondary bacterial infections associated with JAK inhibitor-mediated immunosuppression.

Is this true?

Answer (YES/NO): NO